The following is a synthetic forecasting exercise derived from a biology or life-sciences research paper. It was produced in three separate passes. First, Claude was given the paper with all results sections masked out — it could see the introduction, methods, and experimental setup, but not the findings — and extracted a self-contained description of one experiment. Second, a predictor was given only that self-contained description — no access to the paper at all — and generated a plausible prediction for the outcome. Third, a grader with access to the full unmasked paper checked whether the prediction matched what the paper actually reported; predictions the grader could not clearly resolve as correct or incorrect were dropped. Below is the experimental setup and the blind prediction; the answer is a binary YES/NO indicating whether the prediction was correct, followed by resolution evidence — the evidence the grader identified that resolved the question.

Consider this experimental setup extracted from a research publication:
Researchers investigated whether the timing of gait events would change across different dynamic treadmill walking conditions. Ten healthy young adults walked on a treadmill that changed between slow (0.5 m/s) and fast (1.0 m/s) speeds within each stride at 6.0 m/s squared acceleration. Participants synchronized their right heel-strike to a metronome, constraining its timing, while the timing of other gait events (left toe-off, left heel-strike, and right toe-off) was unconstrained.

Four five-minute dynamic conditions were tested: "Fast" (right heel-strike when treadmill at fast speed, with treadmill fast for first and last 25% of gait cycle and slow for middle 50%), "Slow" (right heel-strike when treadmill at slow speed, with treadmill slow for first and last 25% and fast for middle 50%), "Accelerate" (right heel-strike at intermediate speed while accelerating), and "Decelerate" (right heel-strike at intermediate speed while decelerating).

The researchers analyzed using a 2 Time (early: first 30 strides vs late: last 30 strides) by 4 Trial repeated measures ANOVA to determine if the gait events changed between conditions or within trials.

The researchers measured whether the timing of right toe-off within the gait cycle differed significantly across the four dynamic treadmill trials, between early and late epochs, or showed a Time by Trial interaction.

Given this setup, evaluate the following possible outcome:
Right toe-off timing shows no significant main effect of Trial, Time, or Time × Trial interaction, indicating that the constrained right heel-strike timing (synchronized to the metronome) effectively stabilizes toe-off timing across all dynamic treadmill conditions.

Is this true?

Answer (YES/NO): YES